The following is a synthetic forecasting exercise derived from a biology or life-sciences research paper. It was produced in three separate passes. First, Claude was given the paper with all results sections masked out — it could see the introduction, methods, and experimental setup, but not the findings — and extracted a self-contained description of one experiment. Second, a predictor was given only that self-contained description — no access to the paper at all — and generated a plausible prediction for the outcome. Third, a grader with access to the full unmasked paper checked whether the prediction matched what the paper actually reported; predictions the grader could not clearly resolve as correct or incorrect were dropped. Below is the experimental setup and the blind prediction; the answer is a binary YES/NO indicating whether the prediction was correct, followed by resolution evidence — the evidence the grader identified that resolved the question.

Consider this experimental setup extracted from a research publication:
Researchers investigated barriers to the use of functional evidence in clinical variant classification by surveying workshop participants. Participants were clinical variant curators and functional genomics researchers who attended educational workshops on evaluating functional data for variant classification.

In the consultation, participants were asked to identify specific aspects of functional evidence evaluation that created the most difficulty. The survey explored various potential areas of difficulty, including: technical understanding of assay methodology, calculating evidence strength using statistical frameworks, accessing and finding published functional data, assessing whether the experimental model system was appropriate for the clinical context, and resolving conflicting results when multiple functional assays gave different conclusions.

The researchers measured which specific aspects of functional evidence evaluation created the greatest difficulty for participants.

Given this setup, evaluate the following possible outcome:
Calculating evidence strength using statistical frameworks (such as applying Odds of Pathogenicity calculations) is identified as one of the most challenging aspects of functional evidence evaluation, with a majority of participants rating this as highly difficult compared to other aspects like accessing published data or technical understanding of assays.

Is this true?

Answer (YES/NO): NO